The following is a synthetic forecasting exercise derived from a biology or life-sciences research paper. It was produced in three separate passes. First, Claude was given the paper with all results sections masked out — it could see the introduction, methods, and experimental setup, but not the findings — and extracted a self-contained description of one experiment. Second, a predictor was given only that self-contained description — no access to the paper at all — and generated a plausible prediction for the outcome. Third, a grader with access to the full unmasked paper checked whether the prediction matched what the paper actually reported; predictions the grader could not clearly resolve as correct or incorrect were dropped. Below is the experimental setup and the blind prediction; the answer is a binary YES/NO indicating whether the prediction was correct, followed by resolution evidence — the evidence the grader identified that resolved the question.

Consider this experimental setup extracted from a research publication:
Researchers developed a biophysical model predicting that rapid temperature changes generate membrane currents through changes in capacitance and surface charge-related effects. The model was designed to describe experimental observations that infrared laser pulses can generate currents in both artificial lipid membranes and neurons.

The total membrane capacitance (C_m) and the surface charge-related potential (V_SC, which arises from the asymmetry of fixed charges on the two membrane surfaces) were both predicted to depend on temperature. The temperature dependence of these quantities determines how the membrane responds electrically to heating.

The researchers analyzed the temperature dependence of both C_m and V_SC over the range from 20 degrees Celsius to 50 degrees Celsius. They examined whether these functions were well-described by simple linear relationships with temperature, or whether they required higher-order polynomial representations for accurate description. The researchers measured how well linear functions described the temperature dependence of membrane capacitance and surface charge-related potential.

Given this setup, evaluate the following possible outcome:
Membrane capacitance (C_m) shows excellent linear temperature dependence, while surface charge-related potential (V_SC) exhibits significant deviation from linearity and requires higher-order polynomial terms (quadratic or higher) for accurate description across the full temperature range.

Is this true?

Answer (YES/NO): NO